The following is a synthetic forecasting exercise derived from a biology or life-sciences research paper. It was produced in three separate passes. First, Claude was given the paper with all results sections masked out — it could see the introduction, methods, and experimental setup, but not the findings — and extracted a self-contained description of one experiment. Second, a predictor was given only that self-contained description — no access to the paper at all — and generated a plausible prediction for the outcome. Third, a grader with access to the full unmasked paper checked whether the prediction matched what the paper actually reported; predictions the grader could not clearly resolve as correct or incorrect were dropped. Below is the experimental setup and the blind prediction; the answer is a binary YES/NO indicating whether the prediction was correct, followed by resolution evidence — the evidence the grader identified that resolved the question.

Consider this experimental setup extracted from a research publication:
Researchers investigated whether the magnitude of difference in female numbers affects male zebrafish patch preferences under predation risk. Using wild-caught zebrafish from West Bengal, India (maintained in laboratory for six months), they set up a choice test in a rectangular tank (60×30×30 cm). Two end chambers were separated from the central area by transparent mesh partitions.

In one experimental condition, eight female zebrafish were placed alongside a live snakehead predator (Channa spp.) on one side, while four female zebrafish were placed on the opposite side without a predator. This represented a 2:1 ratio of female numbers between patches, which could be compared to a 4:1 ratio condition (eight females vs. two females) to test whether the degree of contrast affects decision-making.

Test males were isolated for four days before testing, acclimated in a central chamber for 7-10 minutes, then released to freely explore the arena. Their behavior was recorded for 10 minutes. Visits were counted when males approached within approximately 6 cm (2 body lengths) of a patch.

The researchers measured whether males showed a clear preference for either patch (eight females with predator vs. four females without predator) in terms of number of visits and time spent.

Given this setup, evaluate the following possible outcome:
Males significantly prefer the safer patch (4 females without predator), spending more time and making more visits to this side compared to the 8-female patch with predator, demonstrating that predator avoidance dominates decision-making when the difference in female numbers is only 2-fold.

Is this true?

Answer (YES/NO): NO